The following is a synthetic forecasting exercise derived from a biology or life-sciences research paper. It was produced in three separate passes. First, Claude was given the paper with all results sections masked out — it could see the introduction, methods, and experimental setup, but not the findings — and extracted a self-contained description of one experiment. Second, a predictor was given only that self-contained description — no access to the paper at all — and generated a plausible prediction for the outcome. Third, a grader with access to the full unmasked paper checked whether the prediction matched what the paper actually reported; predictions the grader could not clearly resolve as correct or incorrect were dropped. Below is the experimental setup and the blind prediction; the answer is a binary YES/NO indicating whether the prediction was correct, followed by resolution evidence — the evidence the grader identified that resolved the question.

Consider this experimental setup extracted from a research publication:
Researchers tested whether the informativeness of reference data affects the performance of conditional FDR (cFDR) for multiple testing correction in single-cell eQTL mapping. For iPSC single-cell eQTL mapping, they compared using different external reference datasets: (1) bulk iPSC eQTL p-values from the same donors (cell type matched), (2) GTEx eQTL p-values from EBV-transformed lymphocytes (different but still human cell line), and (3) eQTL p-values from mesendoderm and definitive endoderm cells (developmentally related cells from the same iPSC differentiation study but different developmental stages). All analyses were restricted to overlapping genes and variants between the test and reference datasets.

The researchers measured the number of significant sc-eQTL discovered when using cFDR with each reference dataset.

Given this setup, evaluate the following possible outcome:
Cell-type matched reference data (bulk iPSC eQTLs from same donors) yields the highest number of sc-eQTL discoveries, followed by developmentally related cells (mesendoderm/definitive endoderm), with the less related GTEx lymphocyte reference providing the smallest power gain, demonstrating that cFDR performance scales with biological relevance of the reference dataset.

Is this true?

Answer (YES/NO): NO